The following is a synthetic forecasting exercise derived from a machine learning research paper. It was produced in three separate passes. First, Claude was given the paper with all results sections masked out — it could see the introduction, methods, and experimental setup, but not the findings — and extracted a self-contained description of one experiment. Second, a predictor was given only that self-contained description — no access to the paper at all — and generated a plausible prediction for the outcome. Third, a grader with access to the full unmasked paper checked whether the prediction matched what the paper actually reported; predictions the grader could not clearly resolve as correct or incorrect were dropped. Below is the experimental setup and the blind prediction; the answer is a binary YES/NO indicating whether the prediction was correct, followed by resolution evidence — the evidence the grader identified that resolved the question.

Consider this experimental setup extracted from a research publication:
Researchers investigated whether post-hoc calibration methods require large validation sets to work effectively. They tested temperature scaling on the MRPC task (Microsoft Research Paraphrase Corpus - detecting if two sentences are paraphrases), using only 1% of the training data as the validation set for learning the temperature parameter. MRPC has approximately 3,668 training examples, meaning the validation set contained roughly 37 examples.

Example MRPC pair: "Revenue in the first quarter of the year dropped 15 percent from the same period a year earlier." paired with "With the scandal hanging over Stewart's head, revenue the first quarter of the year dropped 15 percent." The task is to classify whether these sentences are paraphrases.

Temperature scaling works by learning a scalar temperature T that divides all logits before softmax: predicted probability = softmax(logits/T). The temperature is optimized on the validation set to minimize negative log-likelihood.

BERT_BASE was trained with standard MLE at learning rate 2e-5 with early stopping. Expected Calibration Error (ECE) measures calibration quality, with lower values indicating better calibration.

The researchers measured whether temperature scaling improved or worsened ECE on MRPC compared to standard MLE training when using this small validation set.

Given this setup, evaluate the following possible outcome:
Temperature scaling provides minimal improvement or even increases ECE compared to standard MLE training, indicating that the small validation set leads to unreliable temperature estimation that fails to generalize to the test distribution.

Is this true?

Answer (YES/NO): YES